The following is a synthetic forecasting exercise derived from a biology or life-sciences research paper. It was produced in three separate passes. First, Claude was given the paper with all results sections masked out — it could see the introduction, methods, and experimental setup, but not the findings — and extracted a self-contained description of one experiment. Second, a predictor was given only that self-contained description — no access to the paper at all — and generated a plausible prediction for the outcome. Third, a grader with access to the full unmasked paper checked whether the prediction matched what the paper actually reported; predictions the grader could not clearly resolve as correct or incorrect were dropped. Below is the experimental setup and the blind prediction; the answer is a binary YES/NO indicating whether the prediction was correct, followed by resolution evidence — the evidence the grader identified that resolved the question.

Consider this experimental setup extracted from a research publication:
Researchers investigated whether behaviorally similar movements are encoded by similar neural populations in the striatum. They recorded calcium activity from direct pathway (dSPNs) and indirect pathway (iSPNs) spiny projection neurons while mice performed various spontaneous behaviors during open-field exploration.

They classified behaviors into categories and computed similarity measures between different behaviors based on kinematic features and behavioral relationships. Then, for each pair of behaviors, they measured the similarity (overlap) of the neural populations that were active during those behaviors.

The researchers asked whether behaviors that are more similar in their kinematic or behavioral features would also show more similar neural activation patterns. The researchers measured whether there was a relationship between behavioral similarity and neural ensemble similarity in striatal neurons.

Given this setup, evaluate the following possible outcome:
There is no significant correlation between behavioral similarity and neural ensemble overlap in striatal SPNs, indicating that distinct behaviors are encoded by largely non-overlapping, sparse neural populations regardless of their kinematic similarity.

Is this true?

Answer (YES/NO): NO